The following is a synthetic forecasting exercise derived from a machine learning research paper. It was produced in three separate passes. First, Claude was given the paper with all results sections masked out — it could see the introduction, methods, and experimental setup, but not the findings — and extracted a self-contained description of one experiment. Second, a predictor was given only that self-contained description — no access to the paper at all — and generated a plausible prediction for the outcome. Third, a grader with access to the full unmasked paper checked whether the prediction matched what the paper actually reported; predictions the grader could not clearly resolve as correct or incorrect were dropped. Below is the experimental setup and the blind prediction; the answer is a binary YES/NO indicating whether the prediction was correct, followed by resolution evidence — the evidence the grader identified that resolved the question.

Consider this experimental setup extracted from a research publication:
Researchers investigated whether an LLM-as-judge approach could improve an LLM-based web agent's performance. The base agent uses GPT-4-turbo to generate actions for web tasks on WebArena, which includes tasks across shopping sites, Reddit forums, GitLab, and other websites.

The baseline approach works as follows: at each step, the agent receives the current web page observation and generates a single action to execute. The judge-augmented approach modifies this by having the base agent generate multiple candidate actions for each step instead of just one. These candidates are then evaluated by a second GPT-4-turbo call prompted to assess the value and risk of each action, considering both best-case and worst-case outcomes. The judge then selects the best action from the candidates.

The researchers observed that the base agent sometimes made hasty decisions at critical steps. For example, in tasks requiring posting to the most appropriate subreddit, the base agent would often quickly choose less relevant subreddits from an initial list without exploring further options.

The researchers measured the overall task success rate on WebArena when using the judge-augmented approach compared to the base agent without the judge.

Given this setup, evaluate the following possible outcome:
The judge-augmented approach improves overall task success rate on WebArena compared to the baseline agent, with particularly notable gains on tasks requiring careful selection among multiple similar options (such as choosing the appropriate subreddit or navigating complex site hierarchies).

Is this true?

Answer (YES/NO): YES